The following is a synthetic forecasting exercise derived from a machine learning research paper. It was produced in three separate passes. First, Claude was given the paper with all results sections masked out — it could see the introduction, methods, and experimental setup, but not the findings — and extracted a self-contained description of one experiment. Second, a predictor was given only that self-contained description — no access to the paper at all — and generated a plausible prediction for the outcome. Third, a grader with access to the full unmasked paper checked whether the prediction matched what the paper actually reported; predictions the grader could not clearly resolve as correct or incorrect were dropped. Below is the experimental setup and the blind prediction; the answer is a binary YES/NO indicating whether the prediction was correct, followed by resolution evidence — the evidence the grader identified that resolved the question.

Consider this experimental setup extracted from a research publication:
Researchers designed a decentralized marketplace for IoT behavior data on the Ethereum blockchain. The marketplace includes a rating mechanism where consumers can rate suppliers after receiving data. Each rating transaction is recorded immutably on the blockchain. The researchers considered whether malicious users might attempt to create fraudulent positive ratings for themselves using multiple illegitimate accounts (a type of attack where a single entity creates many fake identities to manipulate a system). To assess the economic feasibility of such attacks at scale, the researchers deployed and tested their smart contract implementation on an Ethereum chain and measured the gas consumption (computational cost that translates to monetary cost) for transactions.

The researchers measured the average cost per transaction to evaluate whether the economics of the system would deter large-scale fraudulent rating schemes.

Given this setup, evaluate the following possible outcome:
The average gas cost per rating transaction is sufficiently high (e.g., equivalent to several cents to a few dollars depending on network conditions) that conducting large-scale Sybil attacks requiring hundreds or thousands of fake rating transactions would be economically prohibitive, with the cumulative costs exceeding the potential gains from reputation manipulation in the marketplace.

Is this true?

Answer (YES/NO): YES